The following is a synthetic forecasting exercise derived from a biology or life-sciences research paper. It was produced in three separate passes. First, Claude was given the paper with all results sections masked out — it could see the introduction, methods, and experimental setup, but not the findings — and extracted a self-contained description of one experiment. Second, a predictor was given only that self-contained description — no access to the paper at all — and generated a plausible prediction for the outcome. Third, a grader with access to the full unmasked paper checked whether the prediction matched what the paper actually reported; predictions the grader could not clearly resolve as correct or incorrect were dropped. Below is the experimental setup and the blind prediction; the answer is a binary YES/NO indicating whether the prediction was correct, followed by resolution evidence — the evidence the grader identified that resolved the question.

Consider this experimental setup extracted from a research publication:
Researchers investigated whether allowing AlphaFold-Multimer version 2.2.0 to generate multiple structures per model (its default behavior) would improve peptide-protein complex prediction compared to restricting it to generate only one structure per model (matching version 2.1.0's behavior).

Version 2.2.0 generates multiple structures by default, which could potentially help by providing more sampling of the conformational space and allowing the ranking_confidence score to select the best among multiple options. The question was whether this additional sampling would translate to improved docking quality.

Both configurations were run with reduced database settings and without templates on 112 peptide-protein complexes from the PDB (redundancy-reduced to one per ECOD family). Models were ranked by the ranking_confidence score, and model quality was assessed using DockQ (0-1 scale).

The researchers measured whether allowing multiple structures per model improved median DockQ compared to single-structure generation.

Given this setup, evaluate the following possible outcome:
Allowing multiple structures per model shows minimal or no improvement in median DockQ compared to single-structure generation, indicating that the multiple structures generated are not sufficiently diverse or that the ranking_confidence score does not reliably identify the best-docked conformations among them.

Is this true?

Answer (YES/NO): NO